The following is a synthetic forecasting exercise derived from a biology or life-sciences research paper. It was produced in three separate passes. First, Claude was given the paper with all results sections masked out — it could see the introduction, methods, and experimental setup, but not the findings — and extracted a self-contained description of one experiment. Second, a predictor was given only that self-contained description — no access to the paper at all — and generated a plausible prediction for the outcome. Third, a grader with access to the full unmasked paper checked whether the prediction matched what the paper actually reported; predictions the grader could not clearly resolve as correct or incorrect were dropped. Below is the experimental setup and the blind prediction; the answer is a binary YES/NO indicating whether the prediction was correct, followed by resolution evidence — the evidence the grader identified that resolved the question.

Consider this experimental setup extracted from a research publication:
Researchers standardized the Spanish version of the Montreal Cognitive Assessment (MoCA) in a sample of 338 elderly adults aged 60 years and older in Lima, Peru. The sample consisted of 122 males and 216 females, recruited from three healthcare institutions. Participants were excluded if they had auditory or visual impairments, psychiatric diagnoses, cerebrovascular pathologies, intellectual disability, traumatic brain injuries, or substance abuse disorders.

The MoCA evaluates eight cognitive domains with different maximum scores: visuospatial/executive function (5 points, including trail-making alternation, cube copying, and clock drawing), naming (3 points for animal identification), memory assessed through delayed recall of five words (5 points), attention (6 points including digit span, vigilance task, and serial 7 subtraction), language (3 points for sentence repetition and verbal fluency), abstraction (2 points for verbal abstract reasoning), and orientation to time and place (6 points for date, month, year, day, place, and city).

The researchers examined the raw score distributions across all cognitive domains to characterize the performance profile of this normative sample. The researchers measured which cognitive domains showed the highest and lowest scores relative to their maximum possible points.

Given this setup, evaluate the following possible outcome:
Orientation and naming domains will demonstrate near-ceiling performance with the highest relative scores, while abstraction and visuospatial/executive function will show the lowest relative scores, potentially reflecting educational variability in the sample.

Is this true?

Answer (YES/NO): NO